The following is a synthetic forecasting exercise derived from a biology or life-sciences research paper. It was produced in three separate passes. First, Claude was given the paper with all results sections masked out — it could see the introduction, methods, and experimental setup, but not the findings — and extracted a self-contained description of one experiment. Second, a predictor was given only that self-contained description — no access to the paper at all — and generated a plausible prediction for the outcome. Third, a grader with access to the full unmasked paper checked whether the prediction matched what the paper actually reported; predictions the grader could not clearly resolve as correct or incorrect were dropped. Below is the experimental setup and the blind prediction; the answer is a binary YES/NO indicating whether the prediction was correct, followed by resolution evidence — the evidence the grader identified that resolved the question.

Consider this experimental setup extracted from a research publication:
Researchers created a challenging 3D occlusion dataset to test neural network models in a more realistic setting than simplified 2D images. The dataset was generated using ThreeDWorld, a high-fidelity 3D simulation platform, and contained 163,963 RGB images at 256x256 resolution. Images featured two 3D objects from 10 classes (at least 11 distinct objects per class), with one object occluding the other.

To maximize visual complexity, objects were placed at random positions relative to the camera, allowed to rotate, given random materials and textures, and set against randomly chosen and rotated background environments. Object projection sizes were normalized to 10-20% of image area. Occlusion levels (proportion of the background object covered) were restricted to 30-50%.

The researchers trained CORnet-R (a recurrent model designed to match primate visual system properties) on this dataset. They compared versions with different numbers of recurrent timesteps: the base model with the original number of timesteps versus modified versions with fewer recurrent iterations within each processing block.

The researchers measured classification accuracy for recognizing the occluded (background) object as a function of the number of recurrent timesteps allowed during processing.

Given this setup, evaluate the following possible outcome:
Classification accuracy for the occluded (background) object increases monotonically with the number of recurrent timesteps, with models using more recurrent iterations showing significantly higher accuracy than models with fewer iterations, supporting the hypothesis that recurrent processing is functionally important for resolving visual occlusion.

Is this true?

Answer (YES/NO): YES